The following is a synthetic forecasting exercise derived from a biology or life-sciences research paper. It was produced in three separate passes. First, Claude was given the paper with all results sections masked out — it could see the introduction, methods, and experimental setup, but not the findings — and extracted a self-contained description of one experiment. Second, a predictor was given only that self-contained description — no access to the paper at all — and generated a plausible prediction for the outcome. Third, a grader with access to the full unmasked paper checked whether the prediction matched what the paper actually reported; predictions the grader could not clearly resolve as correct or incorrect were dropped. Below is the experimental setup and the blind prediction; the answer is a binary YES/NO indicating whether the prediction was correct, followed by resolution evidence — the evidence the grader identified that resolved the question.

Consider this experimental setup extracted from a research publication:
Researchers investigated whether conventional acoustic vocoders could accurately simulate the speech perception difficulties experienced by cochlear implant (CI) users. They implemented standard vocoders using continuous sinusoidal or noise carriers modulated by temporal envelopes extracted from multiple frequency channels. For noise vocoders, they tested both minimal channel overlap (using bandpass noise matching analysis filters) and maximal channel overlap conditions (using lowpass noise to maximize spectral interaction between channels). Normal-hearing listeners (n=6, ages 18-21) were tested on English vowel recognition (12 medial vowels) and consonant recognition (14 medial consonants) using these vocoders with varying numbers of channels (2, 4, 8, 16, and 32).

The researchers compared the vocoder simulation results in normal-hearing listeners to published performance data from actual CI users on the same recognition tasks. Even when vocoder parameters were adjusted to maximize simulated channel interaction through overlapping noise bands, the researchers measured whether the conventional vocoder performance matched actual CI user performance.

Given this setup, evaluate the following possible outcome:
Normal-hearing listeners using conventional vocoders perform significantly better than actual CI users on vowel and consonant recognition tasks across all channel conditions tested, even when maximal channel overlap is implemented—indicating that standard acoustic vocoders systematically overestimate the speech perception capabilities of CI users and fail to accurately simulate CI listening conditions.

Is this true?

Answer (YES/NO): NO